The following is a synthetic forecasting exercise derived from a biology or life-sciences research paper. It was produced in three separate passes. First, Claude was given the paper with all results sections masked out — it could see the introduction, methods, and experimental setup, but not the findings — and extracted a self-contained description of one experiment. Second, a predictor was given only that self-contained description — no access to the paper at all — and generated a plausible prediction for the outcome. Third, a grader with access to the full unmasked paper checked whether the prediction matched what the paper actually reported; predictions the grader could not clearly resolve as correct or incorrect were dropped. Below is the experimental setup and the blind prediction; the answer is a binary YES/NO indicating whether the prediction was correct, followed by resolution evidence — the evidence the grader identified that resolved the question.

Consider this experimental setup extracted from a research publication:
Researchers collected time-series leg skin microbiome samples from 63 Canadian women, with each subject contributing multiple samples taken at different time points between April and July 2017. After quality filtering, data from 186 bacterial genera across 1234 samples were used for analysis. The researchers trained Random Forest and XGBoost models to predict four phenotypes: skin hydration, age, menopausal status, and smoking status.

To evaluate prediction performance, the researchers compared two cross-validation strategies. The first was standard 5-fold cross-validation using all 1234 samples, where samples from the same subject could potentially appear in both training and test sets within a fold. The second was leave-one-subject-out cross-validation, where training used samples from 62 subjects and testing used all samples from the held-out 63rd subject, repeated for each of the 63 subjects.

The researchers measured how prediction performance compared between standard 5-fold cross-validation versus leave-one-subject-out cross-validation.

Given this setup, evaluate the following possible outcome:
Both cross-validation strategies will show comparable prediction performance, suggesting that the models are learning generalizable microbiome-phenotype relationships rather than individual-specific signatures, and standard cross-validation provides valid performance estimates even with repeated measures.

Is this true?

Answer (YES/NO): NO